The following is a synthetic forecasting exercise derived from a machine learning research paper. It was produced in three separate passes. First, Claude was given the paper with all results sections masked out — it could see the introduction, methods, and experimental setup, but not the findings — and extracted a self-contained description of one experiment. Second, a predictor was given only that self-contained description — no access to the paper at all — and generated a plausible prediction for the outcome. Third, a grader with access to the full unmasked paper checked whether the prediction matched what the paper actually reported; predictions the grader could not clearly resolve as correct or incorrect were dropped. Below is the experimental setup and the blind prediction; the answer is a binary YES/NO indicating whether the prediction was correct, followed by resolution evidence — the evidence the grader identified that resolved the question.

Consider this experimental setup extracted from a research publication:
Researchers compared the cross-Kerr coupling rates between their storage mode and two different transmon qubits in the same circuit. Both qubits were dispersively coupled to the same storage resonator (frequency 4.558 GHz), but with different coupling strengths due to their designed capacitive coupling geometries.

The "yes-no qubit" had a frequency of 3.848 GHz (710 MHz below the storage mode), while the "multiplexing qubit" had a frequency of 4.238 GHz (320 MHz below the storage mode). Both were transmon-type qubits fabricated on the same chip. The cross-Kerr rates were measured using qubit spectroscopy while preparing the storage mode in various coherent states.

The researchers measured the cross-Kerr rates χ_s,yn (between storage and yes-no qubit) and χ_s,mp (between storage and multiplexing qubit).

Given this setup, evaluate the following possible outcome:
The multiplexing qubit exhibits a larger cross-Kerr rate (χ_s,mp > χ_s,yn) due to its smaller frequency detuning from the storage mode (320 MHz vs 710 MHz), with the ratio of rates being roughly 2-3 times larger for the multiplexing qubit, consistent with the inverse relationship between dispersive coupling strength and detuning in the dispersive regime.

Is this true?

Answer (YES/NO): NO